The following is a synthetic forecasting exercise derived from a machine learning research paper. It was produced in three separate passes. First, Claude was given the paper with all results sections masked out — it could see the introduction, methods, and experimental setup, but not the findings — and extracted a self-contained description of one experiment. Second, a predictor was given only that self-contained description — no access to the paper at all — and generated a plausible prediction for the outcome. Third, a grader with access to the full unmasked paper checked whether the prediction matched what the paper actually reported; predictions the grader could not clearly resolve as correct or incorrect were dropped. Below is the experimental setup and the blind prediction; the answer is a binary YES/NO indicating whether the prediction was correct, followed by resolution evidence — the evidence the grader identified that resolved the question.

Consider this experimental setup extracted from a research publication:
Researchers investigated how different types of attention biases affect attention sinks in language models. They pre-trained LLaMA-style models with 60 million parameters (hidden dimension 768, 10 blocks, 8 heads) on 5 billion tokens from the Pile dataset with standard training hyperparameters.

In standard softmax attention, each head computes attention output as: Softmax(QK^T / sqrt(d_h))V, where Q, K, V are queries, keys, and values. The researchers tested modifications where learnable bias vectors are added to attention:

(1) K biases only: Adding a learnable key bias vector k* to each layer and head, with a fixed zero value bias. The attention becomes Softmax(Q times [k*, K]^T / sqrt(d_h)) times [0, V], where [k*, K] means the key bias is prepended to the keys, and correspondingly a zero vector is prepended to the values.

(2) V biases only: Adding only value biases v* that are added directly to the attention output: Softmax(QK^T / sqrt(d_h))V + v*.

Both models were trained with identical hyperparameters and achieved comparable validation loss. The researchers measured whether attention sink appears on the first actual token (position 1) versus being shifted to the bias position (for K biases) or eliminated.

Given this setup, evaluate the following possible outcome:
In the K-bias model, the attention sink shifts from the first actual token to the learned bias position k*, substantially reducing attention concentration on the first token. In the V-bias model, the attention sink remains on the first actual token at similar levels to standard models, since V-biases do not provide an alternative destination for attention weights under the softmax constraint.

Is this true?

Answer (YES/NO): YES